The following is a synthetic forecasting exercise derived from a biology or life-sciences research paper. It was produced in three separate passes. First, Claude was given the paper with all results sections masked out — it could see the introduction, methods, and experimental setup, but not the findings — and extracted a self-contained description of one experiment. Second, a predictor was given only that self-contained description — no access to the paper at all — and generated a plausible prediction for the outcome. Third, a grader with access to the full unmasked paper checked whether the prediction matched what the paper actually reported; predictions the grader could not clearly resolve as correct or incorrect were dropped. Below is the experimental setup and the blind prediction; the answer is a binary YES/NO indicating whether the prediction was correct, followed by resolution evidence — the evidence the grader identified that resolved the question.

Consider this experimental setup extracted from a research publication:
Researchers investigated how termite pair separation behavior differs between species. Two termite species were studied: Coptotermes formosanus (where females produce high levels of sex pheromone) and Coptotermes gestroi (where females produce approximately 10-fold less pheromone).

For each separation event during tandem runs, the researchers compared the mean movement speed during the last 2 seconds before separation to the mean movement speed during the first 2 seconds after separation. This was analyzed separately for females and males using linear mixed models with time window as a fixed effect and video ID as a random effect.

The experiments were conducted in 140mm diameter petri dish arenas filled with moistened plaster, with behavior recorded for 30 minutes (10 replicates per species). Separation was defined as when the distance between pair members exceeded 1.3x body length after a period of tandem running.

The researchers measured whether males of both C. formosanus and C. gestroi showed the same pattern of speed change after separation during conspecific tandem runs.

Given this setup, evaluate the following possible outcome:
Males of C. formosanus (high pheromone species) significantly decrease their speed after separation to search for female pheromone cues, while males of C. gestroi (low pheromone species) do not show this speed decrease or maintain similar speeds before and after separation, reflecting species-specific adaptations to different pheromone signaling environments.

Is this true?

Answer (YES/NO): NO